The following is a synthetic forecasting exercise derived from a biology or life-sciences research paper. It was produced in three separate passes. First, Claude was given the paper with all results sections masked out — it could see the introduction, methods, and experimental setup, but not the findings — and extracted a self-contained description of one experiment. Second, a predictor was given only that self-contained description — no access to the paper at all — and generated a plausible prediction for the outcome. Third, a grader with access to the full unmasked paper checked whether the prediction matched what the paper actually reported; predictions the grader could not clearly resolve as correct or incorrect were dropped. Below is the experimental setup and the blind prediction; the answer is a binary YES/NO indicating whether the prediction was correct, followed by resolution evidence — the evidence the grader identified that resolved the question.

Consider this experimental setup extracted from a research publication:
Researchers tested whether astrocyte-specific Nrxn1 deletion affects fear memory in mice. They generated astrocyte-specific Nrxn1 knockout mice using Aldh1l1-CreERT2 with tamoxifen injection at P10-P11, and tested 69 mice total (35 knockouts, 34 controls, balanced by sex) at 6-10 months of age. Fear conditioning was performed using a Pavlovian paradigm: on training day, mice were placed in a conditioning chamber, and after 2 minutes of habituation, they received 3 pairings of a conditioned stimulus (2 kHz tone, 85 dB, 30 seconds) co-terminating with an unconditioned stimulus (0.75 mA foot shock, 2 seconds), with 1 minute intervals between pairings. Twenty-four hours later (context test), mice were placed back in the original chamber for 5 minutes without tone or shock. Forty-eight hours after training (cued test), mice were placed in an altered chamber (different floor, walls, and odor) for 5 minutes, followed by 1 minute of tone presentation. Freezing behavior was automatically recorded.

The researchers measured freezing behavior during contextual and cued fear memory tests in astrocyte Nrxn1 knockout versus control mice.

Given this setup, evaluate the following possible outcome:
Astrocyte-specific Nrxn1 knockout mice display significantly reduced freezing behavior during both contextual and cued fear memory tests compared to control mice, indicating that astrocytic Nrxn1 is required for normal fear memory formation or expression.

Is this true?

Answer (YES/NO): NO